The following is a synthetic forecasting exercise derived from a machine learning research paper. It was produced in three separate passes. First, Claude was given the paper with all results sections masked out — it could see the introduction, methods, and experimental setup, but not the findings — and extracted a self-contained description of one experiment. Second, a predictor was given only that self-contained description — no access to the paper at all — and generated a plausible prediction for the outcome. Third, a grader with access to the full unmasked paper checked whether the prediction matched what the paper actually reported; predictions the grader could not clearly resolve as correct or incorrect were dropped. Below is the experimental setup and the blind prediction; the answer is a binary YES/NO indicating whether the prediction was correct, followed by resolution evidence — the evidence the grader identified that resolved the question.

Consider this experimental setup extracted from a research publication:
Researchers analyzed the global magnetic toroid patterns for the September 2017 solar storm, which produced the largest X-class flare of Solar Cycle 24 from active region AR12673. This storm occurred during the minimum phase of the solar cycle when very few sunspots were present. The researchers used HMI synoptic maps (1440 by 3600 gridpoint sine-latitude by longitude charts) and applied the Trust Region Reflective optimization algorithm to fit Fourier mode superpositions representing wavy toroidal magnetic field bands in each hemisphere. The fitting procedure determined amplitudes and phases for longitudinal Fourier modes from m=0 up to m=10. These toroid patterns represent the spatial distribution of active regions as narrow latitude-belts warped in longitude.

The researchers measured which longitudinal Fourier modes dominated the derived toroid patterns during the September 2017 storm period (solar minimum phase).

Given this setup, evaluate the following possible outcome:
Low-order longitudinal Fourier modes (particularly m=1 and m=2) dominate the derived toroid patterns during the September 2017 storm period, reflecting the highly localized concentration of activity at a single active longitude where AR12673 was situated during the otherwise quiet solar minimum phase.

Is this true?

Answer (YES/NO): NO